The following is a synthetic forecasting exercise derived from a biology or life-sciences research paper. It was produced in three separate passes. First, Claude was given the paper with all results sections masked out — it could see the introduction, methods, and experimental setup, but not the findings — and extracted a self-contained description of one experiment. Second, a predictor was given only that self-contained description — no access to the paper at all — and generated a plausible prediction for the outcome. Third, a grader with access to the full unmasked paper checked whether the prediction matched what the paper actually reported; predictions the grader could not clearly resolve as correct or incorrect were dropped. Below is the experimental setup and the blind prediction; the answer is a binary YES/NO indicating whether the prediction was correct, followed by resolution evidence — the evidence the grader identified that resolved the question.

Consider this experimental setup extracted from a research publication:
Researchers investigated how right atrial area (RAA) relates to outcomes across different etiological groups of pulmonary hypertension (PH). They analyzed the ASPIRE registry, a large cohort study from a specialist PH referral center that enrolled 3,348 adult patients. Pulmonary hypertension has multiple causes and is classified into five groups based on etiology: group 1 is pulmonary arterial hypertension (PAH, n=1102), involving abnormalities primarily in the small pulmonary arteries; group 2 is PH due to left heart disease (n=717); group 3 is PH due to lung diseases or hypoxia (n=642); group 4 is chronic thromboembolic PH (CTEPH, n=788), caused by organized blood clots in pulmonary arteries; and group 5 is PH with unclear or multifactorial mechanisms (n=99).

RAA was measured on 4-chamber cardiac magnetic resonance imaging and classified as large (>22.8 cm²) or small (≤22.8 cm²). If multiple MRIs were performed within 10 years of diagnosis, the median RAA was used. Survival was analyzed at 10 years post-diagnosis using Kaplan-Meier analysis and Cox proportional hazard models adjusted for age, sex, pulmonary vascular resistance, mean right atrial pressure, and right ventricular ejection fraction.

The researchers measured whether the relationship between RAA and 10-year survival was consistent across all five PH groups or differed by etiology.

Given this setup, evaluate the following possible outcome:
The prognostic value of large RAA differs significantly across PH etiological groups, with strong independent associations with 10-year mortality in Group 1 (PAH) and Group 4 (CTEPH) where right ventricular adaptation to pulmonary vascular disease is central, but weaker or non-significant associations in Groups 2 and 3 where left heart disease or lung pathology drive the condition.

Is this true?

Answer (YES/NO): NO